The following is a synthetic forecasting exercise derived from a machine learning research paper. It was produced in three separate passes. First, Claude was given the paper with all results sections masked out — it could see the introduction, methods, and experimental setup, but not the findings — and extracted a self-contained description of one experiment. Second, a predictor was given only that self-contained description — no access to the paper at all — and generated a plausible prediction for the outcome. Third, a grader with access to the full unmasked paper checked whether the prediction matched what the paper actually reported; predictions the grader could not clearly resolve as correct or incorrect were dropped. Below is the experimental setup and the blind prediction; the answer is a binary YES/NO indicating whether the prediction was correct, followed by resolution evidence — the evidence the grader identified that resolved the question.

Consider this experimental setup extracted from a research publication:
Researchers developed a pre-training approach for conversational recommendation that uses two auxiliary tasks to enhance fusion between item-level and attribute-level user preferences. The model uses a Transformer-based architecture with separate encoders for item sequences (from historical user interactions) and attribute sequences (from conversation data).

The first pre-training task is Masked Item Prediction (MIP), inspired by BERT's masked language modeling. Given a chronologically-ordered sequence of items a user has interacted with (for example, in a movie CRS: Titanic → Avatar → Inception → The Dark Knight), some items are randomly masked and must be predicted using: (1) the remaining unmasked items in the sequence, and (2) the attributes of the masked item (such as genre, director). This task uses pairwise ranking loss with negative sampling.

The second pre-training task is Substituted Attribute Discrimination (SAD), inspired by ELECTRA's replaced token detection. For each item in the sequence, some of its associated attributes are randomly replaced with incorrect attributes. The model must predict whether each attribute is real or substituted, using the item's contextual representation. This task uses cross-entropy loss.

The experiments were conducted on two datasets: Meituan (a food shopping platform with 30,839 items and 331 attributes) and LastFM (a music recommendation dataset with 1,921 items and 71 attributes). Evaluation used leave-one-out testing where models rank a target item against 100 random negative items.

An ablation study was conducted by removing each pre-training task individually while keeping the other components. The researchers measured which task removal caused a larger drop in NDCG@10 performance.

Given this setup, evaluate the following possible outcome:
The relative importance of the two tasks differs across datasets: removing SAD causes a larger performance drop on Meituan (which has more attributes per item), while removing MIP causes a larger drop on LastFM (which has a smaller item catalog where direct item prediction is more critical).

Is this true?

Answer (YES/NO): YES